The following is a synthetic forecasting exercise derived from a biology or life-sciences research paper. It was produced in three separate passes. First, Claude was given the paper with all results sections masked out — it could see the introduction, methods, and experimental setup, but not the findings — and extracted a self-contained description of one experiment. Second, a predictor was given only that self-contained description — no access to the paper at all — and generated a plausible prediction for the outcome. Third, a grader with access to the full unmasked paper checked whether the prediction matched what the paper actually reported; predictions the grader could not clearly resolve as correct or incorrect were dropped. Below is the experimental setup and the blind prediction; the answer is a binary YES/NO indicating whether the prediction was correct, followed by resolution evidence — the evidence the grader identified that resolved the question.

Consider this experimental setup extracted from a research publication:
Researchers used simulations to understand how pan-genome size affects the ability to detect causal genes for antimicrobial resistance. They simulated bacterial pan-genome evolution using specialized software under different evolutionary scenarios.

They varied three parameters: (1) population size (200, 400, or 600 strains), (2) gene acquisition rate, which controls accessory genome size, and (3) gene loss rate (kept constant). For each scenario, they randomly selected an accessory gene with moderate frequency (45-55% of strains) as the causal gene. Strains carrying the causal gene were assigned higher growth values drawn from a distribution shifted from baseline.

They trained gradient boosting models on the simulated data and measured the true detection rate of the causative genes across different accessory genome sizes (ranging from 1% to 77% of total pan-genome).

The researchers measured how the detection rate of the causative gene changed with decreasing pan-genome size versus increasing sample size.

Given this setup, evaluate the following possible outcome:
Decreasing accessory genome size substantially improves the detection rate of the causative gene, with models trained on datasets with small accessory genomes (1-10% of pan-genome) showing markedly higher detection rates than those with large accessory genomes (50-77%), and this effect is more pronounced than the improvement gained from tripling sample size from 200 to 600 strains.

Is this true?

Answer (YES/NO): NO